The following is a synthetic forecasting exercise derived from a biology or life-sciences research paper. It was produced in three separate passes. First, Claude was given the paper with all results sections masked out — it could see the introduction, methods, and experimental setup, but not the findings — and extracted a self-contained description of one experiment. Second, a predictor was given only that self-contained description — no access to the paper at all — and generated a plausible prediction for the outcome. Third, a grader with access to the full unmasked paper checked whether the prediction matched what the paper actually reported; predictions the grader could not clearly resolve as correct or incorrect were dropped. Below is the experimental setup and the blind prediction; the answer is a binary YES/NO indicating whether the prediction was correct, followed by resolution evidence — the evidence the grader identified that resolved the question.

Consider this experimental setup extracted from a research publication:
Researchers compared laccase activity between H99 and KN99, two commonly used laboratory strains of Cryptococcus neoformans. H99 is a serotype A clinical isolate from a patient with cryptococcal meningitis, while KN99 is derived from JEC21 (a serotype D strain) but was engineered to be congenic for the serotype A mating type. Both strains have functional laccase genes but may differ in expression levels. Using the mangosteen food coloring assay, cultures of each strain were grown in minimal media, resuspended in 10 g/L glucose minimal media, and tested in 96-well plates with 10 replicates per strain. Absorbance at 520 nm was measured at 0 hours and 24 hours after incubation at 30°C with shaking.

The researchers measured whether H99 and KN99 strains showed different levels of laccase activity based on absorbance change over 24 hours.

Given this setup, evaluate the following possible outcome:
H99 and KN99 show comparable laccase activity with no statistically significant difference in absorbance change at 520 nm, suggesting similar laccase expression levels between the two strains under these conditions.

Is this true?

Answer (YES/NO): YES